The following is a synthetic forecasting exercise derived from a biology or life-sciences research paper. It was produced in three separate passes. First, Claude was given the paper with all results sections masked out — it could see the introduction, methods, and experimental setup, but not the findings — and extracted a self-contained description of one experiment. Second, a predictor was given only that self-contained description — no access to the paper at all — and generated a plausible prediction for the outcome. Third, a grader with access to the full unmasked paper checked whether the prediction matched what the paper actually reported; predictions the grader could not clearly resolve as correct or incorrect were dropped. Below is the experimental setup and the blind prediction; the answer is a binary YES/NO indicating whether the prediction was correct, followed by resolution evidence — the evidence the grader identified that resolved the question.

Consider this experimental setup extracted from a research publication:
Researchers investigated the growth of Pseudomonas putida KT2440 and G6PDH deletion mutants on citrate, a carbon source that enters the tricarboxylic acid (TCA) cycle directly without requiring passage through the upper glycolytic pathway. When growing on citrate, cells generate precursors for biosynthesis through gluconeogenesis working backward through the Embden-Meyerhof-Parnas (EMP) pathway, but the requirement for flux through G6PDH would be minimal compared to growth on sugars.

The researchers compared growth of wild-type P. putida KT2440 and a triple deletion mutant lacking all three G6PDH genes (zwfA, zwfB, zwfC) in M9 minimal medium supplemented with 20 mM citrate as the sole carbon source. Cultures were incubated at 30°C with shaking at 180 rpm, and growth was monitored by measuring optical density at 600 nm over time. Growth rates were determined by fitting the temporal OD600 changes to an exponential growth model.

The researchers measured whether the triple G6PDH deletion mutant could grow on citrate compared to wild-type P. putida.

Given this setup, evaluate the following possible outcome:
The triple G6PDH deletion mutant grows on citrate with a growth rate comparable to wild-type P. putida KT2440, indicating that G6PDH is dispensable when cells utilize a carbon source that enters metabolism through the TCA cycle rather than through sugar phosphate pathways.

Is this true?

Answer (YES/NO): YES